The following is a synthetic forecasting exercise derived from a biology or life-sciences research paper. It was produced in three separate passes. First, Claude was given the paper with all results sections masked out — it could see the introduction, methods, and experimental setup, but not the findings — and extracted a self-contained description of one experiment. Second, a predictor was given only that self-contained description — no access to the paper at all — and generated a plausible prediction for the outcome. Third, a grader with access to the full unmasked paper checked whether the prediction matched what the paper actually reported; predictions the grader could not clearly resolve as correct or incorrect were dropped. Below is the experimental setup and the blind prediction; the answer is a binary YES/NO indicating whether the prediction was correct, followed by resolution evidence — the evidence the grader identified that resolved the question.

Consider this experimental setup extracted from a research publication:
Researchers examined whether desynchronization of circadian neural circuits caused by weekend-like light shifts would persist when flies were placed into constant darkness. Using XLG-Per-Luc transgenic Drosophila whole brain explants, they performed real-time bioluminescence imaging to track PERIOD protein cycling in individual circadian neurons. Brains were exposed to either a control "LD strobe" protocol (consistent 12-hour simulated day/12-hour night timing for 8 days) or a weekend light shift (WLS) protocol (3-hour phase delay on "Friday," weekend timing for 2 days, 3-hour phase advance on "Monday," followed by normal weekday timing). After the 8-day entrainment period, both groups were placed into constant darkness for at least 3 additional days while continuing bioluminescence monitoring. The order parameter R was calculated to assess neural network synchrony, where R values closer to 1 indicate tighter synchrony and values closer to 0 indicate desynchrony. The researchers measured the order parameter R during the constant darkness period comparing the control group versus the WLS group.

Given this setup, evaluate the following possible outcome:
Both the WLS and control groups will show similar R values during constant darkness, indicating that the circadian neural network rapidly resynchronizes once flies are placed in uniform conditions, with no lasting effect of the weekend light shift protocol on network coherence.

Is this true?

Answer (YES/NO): NO